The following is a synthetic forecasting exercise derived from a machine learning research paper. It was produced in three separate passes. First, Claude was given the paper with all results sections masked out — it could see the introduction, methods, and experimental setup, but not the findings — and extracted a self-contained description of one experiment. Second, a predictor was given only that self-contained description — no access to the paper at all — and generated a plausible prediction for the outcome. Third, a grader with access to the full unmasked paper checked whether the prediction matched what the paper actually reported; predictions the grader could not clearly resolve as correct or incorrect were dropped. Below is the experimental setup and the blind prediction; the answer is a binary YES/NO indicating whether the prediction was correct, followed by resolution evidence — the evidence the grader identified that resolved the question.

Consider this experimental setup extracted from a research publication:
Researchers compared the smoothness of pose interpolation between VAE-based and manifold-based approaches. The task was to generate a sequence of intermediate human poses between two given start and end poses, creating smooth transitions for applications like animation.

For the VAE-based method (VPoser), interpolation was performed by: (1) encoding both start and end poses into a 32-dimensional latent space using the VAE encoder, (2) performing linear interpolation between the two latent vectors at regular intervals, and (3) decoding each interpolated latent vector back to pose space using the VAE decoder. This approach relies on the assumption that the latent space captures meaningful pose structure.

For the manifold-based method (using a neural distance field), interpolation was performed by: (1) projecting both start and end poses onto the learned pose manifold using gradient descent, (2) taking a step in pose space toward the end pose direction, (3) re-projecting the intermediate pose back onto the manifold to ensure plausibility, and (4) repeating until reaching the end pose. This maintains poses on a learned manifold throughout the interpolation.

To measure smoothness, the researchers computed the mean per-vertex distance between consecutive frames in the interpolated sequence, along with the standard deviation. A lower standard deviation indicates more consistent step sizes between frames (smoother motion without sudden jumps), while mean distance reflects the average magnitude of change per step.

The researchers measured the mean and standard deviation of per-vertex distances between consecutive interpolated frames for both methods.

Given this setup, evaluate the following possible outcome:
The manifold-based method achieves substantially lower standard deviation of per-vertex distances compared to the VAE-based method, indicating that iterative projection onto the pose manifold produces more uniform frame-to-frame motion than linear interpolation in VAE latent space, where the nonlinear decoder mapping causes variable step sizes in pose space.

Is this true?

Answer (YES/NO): YES